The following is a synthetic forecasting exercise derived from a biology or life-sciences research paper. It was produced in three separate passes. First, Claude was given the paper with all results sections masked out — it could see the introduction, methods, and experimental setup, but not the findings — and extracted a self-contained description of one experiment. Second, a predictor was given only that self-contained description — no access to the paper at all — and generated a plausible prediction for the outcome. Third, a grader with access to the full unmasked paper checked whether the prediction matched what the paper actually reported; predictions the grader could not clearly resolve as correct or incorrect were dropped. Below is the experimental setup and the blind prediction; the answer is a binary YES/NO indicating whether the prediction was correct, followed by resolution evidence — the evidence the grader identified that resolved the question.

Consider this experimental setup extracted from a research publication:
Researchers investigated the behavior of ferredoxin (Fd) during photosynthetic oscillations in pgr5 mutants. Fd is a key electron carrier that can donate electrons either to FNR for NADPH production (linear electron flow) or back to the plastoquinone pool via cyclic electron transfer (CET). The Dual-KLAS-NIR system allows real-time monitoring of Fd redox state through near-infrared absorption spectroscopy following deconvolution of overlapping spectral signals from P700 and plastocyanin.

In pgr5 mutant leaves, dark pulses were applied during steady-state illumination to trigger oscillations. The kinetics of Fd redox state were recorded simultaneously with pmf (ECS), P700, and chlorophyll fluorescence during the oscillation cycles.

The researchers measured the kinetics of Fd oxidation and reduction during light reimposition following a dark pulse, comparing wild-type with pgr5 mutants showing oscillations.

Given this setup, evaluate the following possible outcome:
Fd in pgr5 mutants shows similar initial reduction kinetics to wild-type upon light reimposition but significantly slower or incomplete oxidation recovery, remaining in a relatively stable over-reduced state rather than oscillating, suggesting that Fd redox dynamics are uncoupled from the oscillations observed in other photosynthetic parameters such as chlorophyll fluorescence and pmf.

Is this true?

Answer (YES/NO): NO